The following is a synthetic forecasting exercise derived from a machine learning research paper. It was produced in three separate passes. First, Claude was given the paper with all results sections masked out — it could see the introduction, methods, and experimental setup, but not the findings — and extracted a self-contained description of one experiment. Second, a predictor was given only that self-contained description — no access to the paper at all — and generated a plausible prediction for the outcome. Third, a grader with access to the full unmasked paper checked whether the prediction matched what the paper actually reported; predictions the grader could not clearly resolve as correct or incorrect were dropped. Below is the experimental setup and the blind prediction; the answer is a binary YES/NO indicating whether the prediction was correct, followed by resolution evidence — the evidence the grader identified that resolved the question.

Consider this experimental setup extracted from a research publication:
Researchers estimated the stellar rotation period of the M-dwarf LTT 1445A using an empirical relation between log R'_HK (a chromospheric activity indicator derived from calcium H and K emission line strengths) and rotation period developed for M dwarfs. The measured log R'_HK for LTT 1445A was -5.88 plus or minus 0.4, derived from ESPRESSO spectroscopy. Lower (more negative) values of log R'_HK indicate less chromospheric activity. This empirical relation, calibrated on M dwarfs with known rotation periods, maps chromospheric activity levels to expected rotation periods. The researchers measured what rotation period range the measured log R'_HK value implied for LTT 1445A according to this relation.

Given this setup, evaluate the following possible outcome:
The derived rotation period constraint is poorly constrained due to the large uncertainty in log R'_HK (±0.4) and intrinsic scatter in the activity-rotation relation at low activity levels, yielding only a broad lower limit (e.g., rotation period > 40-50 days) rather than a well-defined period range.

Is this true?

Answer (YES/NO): NO